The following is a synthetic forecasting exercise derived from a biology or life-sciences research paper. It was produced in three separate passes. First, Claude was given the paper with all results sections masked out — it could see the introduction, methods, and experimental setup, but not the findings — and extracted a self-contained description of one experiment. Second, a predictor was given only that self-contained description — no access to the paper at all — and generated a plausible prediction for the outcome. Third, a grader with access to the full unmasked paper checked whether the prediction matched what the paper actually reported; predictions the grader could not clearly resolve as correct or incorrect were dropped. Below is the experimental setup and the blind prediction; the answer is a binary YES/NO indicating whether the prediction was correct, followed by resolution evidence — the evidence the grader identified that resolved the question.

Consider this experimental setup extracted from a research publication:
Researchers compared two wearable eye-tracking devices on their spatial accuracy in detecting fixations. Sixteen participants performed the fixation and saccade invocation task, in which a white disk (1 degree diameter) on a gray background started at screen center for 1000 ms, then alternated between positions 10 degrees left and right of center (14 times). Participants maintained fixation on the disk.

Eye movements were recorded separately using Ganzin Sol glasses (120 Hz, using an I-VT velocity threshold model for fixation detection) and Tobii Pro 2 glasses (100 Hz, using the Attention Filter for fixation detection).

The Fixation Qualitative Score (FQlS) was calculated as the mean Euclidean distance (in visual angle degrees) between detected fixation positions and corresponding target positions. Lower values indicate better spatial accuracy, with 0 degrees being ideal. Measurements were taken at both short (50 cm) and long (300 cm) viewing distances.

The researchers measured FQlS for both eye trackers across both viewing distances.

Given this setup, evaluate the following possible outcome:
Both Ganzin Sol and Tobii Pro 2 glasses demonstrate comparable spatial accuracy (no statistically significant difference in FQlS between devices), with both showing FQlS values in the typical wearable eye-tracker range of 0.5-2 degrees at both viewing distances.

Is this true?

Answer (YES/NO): NO